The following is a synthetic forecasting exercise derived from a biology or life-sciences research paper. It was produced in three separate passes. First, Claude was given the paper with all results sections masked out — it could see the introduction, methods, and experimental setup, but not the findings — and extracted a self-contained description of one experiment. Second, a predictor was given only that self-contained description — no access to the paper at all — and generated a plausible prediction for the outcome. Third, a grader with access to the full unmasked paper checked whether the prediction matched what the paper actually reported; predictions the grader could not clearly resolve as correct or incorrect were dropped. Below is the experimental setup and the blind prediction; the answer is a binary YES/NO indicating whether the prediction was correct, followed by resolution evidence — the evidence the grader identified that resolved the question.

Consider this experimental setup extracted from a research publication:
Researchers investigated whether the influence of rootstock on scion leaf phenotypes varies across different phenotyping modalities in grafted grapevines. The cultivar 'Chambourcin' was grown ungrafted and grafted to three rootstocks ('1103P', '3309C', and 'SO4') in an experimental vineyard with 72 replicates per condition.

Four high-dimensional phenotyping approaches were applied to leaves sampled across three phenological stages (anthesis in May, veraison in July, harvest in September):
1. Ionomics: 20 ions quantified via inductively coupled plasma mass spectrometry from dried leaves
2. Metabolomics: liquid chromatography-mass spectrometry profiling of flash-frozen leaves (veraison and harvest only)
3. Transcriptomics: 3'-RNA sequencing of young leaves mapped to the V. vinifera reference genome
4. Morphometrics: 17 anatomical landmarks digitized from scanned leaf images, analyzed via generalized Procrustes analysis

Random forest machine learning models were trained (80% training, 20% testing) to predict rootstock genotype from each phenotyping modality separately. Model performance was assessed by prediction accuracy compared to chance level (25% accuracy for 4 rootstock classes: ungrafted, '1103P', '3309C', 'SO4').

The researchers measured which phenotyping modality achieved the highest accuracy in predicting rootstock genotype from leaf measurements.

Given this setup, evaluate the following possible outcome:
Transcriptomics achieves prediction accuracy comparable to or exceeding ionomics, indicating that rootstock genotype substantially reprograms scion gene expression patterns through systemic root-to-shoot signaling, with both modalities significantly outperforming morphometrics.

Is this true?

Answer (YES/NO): NO